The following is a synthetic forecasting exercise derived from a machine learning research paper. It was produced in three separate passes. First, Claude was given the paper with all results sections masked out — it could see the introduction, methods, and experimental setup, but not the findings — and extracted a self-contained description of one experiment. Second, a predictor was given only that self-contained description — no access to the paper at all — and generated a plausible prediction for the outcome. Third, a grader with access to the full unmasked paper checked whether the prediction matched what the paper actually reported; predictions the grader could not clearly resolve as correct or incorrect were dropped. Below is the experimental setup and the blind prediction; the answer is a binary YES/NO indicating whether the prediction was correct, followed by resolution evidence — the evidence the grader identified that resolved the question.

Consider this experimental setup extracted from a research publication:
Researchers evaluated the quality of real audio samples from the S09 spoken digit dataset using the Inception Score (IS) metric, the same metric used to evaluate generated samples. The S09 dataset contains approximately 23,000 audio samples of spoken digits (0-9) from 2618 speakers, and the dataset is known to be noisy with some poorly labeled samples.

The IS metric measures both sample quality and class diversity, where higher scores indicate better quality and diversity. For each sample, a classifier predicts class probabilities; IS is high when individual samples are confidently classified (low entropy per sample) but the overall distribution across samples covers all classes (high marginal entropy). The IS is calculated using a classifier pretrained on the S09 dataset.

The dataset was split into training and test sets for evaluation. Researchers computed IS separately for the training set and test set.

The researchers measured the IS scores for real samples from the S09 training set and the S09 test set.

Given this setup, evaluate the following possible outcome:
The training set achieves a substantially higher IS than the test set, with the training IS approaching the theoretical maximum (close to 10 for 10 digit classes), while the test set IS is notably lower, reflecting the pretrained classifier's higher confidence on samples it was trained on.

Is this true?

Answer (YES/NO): YES